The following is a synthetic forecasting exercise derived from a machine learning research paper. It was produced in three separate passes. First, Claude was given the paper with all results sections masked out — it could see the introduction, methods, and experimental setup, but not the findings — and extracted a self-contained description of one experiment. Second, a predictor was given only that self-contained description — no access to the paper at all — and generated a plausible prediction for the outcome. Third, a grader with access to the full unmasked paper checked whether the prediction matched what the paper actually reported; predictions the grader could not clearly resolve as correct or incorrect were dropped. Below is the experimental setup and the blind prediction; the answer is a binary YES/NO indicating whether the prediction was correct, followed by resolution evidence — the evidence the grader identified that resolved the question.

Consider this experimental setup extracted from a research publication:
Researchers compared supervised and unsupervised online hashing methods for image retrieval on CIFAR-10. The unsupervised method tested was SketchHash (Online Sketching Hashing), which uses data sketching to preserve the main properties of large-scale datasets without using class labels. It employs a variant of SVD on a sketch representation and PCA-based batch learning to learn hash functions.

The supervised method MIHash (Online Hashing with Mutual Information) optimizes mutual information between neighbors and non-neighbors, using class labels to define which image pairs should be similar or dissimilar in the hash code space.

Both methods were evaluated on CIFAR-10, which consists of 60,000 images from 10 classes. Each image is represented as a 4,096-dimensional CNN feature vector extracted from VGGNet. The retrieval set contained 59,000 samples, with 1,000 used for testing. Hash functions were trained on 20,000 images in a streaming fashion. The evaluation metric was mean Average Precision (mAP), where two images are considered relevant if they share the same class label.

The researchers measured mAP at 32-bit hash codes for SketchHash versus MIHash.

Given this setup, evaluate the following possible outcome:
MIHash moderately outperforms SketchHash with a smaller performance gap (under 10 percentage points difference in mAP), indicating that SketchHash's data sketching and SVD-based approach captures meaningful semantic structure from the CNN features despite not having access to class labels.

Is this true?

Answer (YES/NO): NO